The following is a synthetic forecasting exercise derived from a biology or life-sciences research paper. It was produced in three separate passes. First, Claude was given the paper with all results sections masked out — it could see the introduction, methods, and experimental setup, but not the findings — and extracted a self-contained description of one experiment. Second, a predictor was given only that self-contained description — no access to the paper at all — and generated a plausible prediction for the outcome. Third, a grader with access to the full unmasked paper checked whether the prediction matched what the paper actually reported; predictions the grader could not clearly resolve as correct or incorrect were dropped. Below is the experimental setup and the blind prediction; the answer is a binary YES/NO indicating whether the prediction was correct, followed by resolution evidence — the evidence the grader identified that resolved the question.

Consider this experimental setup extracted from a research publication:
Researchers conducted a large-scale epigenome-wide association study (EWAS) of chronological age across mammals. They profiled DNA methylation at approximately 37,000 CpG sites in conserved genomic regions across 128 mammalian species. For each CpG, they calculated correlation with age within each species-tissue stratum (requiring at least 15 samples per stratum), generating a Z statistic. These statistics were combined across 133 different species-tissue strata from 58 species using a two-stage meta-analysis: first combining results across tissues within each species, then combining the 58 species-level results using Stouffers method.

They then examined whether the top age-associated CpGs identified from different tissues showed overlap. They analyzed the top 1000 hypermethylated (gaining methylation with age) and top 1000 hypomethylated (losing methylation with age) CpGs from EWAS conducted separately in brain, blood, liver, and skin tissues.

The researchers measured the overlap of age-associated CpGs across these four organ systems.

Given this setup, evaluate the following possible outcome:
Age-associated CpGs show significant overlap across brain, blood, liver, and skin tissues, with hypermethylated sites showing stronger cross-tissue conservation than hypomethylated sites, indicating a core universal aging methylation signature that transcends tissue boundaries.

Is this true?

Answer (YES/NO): YES